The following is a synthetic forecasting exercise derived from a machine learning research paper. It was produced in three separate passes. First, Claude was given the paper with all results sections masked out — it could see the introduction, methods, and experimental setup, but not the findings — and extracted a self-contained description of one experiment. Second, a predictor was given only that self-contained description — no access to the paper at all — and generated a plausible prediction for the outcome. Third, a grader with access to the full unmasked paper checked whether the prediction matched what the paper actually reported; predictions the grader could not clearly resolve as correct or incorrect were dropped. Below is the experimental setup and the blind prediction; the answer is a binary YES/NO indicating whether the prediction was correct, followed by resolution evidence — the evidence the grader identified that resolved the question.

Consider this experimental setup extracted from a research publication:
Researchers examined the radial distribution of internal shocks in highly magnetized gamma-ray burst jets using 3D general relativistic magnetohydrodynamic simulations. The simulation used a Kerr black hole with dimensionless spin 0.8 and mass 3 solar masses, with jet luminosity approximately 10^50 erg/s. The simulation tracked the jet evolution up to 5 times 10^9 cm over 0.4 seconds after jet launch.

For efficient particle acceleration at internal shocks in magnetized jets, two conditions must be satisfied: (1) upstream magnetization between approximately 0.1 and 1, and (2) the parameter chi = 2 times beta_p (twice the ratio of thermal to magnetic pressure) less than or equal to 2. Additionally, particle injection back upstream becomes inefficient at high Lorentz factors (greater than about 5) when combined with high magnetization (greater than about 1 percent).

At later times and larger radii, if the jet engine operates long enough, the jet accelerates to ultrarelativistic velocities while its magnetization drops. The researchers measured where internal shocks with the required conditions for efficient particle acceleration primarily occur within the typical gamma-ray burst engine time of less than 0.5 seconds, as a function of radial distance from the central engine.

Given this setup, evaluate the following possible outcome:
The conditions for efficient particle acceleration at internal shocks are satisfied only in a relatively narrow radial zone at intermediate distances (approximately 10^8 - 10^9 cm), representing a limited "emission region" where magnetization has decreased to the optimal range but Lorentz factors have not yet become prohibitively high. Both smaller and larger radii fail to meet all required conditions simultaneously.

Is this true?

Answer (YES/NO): NO